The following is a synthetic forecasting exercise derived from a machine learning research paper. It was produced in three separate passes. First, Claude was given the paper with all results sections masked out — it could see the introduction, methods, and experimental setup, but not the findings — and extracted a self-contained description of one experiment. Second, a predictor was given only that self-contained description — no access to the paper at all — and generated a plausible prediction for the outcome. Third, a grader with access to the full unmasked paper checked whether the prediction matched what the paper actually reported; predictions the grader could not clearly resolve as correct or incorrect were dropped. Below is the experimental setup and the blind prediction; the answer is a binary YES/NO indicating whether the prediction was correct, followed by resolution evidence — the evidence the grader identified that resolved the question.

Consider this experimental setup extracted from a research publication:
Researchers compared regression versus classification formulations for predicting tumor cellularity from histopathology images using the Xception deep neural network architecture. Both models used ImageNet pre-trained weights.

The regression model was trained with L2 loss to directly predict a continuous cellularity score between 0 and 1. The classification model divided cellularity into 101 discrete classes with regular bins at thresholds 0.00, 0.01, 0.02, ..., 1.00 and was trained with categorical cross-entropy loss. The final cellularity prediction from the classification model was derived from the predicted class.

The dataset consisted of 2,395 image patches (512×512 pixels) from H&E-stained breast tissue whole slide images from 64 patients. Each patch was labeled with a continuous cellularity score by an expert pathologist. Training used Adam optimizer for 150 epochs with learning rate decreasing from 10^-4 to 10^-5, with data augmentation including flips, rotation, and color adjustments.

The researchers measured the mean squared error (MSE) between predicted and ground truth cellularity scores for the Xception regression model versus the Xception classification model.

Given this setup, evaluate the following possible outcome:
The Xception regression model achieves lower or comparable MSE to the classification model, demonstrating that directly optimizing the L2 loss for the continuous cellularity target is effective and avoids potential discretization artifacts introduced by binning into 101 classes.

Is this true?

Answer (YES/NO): YES